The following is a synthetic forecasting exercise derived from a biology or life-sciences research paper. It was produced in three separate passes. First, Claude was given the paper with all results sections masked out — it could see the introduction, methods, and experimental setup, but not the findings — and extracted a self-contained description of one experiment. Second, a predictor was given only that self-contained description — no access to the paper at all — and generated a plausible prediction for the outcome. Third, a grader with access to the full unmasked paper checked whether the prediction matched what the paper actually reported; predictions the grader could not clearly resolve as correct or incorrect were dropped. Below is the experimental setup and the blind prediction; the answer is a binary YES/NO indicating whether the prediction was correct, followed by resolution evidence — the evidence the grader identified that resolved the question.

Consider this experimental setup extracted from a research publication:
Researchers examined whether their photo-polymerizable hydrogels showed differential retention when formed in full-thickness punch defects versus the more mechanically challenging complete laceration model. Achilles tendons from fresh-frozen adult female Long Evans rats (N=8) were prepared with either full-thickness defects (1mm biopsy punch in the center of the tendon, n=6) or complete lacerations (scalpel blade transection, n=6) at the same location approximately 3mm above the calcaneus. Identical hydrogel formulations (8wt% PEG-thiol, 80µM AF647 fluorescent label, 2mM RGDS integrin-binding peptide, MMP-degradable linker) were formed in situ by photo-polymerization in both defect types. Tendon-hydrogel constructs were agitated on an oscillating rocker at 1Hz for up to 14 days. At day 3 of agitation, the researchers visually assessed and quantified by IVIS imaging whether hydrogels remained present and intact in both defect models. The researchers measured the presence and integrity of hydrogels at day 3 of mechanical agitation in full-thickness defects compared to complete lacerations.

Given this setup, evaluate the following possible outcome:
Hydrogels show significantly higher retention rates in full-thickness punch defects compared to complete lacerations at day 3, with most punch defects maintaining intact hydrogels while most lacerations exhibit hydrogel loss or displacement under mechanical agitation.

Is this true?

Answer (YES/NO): NO